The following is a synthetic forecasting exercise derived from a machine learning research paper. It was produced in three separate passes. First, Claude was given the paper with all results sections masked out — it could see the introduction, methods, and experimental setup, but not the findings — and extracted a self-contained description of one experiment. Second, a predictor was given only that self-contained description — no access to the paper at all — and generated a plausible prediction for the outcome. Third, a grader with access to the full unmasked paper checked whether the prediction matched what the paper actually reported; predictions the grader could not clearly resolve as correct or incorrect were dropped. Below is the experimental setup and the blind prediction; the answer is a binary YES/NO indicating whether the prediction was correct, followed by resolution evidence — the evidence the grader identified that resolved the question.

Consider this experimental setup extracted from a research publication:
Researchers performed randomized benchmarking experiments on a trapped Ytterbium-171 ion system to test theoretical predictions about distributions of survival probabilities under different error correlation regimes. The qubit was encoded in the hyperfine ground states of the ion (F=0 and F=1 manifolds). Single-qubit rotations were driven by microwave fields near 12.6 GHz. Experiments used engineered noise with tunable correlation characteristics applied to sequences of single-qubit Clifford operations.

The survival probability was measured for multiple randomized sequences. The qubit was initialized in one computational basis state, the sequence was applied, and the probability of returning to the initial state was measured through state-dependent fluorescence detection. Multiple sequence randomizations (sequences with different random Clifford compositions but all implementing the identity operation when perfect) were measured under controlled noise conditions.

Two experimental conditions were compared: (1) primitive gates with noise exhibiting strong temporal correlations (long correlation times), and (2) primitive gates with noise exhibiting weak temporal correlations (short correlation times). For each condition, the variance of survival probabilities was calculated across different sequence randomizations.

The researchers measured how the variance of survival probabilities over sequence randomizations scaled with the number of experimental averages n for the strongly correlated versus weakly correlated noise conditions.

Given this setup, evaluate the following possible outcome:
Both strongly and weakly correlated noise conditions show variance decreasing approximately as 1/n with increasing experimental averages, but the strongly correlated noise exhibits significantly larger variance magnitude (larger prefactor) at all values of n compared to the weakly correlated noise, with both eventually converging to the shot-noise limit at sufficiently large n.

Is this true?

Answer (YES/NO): NO